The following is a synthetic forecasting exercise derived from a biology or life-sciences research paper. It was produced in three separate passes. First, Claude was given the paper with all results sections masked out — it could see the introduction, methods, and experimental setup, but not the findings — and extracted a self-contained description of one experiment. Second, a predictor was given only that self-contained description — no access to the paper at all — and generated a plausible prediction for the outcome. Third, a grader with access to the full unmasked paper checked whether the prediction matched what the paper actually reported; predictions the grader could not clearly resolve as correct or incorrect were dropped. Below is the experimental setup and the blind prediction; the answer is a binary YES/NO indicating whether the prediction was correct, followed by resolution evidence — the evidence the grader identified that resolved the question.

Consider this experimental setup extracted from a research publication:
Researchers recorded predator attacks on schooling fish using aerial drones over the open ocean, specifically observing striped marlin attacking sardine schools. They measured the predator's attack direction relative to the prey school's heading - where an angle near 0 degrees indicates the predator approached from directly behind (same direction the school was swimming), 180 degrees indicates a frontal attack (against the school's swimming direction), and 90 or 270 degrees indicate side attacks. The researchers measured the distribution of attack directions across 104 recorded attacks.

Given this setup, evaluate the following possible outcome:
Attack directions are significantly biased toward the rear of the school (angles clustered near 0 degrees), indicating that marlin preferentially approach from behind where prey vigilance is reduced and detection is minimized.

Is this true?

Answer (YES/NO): NO